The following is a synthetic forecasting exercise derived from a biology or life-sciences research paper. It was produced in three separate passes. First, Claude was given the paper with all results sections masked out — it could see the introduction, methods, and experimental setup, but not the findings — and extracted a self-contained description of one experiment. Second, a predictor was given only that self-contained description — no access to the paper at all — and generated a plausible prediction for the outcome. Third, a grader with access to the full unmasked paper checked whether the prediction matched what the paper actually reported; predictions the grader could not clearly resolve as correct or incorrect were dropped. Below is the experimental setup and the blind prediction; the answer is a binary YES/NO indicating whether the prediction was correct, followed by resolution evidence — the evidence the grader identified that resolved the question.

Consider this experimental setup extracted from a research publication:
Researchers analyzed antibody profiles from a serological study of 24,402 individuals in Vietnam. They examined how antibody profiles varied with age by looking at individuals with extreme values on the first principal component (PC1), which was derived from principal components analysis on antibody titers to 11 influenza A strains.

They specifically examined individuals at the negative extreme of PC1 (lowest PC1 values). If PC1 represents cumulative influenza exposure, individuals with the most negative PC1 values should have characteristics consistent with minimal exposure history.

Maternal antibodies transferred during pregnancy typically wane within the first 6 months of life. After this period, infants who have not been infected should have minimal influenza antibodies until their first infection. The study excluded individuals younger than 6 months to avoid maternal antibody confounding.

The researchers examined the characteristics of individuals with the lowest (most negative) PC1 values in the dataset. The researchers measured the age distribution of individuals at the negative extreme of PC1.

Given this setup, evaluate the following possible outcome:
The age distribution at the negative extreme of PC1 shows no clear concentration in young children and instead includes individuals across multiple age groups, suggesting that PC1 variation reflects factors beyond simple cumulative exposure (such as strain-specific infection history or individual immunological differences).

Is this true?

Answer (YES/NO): NO